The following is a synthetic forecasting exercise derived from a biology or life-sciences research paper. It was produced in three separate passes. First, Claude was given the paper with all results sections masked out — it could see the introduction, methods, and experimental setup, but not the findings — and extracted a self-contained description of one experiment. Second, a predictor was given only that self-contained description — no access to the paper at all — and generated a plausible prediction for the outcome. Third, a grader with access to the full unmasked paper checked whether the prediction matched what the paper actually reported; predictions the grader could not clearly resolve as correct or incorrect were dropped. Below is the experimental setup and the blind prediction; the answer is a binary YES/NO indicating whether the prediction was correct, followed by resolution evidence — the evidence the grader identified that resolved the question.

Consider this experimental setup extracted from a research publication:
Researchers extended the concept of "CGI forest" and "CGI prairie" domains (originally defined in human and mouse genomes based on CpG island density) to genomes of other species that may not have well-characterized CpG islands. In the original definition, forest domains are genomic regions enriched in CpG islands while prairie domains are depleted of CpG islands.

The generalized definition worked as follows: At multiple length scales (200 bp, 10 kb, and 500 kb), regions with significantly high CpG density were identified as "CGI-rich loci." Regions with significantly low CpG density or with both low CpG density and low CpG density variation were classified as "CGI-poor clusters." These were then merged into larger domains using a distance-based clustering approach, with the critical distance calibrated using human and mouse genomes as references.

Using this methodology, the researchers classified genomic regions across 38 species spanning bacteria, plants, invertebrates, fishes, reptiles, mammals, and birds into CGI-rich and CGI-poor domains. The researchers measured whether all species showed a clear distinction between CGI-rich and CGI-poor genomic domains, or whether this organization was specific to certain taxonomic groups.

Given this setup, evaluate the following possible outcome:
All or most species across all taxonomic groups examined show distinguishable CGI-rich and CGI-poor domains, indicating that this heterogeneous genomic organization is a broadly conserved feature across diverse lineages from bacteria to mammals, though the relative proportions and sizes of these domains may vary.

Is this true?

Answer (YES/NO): NO